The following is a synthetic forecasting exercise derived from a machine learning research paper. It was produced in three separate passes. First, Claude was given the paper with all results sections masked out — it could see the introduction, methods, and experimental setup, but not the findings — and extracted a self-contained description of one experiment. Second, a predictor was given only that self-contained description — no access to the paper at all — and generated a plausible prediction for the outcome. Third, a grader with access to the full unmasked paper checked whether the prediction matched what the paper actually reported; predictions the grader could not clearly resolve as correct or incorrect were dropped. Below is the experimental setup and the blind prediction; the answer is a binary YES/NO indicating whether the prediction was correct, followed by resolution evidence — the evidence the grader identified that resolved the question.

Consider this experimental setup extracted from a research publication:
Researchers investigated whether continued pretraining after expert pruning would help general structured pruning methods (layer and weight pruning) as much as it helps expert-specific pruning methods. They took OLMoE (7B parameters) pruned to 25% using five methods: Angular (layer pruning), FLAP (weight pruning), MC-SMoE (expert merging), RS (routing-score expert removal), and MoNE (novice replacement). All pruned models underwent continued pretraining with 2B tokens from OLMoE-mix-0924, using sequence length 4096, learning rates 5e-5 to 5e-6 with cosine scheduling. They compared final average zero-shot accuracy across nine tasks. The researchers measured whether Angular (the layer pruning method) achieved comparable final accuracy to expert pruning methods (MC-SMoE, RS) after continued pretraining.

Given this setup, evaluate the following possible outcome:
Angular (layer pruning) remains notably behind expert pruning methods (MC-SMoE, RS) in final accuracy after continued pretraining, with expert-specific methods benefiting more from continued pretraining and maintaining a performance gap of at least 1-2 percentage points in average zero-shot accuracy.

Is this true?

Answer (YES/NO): YES